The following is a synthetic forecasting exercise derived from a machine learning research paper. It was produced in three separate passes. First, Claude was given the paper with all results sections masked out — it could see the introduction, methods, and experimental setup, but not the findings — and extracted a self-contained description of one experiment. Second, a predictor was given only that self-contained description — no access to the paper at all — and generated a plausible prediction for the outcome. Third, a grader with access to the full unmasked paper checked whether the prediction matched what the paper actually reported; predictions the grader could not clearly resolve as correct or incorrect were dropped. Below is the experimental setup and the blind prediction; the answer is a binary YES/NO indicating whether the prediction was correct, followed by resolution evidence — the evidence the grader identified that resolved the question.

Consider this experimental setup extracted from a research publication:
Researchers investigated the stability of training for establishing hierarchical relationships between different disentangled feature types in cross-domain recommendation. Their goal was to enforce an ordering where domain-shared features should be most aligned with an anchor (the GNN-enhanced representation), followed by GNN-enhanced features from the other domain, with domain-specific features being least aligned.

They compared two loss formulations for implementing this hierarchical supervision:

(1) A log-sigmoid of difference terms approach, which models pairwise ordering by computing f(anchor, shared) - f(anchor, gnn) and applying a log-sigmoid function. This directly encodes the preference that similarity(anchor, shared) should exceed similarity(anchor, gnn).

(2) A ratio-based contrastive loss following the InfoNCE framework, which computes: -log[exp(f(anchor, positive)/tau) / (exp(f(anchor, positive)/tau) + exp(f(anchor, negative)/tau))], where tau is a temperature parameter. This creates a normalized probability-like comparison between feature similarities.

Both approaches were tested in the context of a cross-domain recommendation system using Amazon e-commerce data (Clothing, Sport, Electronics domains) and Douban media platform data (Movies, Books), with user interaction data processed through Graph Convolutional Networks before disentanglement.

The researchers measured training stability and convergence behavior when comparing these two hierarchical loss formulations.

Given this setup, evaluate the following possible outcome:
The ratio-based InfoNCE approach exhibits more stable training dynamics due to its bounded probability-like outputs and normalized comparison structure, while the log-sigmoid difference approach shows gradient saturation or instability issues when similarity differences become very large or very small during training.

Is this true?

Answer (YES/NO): YES